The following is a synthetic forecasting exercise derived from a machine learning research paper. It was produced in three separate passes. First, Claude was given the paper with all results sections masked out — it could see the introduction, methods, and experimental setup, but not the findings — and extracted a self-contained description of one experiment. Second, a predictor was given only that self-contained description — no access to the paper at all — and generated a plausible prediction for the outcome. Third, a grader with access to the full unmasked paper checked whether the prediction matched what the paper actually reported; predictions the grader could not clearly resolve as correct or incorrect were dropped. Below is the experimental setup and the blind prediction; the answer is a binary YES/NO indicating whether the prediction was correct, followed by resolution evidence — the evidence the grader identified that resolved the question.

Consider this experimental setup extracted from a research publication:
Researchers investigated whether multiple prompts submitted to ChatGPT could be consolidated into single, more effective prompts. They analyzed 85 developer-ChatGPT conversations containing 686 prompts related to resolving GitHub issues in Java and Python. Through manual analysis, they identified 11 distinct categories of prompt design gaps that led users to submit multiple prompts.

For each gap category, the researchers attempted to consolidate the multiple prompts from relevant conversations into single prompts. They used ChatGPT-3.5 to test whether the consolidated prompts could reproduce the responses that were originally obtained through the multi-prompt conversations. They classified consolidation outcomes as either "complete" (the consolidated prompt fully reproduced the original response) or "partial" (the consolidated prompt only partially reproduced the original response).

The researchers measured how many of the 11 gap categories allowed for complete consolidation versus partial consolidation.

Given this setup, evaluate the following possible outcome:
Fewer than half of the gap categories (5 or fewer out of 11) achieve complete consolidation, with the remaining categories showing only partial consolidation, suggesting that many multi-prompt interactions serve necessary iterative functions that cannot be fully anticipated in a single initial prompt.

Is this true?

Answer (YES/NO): NO